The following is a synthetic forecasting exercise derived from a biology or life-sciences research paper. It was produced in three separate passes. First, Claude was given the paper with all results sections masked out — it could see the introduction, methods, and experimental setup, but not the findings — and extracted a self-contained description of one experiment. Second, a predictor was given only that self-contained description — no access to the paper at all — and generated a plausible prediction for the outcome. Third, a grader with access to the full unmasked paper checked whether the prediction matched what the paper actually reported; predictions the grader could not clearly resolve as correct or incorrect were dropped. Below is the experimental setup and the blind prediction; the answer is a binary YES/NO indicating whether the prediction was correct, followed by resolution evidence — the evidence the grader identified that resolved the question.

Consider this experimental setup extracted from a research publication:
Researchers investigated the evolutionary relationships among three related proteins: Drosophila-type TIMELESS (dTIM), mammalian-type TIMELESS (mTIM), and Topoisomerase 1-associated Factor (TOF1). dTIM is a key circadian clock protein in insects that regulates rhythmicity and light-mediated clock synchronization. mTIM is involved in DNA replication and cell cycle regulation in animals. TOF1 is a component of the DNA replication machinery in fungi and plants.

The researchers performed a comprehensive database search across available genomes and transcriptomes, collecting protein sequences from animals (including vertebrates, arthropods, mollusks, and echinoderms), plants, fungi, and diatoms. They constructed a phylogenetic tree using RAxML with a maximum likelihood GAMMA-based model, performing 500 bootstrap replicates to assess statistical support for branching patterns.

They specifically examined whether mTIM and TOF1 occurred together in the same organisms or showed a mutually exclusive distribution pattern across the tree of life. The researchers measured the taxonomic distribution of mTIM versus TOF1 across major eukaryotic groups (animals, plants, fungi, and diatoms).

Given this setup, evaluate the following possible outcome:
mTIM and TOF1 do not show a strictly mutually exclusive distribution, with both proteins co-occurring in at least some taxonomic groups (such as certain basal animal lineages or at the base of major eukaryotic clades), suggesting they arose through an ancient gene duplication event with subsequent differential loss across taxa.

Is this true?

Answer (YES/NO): NO